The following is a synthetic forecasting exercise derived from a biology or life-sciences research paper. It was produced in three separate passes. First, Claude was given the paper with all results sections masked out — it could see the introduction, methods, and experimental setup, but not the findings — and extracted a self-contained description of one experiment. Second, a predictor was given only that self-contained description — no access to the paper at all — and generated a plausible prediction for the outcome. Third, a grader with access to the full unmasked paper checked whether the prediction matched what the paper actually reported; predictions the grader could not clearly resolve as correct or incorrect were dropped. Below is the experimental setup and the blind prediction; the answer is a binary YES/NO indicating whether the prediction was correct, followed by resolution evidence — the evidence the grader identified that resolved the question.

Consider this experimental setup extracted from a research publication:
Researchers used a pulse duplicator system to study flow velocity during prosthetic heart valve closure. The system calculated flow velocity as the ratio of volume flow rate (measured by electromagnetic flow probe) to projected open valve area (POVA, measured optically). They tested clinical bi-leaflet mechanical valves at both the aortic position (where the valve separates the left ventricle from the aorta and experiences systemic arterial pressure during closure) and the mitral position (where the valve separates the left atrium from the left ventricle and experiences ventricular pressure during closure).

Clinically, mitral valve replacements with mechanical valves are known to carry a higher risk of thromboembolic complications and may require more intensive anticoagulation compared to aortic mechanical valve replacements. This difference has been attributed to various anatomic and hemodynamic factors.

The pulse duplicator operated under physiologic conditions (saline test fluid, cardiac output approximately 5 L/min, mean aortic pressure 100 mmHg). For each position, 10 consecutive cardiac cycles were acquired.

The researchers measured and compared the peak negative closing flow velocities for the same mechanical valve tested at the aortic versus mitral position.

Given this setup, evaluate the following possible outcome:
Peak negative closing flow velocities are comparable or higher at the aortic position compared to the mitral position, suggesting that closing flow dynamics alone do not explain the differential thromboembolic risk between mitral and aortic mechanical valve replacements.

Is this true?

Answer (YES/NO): YES